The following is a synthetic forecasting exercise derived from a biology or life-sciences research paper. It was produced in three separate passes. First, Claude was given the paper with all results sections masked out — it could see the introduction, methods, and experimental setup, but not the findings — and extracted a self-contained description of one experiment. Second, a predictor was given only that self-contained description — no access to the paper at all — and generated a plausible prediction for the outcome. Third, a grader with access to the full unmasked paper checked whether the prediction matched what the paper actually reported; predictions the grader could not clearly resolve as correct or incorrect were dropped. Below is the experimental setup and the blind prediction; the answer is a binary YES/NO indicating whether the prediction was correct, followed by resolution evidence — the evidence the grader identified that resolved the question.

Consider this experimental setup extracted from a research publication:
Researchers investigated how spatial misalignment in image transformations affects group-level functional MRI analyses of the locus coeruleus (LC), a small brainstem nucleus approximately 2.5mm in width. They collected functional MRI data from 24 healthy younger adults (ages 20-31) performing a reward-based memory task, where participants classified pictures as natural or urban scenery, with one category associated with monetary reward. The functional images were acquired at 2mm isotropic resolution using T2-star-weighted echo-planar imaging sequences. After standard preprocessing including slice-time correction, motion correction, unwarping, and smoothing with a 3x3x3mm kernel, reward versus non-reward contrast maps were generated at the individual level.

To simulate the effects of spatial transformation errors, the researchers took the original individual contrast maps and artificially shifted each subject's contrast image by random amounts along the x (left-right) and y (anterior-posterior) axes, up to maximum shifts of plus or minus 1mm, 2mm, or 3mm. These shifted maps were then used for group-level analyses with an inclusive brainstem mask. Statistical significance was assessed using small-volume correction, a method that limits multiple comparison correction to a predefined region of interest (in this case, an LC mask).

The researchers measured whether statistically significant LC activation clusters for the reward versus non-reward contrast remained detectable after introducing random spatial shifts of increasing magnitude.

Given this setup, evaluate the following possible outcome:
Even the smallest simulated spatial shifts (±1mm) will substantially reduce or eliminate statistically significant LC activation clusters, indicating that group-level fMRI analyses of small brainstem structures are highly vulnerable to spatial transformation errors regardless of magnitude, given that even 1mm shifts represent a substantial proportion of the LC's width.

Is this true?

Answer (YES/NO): NO